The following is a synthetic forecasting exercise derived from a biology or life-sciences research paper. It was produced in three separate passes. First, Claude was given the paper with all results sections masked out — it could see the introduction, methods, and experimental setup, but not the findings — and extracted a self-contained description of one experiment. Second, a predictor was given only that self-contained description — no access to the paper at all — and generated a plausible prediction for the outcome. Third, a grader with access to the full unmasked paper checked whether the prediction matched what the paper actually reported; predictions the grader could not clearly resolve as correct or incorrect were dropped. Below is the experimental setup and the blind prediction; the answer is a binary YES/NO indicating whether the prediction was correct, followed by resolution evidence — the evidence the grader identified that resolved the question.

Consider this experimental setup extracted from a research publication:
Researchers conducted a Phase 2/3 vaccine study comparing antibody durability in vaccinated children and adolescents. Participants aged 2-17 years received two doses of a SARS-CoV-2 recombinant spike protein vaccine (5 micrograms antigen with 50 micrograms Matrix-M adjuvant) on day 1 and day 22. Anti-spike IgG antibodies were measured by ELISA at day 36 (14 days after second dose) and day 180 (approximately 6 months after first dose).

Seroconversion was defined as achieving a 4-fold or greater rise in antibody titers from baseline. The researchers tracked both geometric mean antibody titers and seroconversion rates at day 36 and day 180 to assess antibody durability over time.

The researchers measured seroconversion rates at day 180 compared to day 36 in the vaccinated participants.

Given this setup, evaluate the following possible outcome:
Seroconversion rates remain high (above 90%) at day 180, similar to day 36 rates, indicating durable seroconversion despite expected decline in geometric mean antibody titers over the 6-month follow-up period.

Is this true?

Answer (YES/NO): YES